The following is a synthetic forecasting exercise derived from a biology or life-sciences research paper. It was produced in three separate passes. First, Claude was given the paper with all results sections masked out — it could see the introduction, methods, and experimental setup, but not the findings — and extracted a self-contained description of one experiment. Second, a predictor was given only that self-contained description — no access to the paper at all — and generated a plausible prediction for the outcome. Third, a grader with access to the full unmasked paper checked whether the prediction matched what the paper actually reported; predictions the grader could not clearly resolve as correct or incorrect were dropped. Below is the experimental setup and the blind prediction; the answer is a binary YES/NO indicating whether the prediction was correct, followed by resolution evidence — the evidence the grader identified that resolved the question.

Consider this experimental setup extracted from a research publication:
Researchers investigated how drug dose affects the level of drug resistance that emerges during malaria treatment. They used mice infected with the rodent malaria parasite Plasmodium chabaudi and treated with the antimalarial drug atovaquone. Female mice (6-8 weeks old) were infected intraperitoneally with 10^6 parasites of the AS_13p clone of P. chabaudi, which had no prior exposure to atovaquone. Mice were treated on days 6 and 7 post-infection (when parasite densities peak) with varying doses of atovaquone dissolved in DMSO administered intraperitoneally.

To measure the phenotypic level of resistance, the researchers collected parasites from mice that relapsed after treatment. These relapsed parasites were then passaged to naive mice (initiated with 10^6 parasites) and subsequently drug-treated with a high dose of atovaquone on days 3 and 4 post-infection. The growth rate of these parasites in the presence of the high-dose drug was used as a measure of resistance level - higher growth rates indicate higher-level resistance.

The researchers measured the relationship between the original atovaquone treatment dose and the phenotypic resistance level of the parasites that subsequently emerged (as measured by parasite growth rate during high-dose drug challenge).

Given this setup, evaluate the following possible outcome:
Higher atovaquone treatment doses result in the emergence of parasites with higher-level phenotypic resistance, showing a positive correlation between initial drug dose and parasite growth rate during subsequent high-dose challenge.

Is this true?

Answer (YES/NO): YES